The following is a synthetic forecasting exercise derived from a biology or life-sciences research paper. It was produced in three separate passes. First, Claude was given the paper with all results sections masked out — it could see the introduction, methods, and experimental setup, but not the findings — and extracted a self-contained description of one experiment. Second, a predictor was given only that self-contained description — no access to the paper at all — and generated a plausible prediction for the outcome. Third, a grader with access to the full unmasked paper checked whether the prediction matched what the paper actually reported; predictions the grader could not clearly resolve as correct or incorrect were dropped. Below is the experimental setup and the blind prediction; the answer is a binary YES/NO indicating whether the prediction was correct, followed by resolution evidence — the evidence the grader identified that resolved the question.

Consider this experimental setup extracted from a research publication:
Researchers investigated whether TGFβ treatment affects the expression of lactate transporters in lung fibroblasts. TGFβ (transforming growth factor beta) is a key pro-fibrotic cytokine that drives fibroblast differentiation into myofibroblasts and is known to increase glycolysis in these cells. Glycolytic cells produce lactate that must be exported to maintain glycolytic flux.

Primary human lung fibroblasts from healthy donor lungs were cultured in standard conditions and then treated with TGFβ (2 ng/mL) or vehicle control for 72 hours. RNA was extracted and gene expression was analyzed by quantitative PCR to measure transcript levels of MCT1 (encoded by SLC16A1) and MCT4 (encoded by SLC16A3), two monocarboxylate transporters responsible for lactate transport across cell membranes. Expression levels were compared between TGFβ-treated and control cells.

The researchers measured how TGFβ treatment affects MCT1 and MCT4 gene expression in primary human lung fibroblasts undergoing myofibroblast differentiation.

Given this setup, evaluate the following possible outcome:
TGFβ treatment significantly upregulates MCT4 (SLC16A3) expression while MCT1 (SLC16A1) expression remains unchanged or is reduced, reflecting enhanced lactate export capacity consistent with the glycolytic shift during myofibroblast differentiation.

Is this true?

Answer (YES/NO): NO